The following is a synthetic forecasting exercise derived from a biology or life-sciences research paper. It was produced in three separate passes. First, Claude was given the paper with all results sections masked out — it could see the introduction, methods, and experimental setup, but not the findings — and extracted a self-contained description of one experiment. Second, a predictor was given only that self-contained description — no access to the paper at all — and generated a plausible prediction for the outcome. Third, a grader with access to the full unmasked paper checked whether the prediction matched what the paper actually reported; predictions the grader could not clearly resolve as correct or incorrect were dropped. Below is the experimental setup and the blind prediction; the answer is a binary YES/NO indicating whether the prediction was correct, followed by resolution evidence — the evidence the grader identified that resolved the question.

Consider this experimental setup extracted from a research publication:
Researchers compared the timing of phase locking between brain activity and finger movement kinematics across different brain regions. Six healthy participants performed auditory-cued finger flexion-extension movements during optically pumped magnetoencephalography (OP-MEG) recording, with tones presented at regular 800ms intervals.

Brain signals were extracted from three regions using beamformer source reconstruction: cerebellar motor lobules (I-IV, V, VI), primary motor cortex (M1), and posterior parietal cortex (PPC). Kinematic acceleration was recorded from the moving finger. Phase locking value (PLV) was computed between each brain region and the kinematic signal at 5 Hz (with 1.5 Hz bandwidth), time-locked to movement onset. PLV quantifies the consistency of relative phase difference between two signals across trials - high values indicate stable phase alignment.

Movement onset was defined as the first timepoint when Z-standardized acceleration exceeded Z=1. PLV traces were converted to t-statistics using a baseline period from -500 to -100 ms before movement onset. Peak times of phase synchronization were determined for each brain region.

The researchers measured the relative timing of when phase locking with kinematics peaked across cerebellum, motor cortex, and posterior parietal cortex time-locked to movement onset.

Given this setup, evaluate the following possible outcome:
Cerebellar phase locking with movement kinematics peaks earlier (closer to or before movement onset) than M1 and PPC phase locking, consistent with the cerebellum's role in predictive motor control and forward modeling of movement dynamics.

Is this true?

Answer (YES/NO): NO